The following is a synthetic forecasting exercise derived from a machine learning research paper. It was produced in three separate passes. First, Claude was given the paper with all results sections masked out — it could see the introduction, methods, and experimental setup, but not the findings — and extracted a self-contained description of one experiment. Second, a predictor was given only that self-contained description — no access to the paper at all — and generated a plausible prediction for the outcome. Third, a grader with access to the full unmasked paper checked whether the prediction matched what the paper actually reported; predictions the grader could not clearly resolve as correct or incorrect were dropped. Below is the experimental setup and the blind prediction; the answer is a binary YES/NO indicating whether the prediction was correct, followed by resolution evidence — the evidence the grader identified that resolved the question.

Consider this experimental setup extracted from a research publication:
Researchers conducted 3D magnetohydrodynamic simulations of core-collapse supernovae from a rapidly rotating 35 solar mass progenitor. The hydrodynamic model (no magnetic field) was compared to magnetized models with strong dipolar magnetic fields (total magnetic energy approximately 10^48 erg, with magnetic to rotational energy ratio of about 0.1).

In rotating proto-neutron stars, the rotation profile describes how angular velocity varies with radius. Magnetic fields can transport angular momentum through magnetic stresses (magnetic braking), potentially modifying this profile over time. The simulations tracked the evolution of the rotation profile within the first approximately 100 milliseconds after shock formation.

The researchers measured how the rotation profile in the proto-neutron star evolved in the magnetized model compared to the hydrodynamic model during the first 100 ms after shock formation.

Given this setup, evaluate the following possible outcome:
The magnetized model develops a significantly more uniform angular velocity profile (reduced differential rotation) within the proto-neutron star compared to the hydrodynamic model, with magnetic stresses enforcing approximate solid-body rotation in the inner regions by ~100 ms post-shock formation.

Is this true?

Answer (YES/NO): YES